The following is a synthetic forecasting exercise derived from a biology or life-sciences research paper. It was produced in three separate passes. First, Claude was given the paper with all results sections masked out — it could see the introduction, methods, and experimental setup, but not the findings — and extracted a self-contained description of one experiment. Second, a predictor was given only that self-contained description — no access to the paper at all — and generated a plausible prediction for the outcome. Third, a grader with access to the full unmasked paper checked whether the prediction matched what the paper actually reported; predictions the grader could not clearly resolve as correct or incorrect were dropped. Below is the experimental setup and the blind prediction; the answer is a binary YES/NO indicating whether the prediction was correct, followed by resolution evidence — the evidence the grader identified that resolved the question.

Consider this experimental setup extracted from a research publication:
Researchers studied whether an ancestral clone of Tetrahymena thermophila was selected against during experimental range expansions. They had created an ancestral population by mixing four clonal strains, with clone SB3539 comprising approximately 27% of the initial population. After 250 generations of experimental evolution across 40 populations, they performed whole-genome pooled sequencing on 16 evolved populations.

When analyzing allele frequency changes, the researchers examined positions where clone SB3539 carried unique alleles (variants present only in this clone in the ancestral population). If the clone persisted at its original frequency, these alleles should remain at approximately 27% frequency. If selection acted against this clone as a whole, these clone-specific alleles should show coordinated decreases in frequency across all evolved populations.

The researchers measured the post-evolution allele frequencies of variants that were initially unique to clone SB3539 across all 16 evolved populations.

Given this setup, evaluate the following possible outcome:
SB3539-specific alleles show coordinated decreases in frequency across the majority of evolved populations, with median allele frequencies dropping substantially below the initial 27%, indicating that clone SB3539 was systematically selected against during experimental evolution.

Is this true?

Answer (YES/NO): YES